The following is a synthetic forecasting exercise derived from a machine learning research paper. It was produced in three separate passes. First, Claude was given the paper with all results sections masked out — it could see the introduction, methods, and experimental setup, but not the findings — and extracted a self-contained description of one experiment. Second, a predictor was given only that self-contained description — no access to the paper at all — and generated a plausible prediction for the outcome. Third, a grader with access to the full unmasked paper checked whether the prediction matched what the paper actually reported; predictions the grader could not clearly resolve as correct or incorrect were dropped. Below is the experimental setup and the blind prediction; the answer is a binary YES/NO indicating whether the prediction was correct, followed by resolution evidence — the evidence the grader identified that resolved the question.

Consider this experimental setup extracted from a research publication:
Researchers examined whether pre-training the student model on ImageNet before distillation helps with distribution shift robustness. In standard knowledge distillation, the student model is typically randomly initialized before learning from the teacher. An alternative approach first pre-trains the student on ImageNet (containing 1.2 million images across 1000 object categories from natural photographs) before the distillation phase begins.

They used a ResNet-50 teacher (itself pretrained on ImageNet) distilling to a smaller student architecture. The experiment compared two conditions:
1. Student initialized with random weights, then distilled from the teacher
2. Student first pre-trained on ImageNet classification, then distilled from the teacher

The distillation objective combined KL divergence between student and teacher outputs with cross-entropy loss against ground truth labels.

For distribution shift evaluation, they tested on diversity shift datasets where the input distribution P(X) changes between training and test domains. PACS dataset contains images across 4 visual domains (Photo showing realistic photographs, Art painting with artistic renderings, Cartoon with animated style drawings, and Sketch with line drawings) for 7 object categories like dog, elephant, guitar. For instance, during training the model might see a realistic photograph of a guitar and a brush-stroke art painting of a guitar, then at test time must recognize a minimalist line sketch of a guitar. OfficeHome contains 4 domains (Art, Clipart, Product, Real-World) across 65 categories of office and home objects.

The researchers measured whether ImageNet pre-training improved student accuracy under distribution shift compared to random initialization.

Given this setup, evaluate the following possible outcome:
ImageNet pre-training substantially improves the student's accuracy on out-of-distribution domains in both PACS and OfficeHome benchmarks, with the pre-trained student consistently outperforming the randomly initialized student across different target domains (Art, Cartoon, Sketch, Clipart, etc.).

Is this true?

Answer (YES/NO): NO